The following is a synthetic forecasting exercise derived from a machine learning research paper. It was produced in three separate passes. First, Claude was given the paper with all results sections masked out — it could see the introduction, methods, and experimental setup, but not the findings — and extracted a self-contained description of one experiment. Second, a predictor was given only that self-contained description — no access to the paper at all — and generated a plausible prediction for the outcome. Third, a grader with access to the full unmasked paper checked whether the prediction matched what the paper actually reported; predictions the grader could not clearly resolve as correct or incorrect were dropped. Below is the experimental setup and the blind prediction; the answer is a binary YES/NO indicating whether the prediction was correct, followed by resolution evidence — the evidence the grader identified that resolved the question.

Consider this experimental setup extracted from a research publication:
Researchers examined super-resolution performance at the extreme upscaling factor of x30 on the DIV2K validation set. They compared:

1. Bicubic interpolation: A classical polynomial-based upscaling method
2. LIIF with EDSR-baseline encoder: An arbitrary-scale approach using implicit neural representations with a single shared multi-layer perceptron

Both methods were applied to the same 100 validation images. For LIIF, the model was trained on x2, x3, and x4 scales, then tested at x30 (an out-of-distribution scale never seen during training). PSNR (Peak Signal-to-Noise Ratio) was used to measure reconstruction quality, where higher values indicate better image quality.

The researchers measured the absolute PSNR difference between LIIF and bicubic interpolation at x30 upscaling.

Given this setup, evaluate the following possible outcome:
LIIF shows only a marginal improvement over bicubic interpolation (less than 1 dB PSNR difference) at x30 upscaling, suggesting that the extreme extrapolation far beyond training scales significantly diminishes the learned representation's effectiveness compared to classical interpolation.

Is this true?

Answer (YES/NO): YES